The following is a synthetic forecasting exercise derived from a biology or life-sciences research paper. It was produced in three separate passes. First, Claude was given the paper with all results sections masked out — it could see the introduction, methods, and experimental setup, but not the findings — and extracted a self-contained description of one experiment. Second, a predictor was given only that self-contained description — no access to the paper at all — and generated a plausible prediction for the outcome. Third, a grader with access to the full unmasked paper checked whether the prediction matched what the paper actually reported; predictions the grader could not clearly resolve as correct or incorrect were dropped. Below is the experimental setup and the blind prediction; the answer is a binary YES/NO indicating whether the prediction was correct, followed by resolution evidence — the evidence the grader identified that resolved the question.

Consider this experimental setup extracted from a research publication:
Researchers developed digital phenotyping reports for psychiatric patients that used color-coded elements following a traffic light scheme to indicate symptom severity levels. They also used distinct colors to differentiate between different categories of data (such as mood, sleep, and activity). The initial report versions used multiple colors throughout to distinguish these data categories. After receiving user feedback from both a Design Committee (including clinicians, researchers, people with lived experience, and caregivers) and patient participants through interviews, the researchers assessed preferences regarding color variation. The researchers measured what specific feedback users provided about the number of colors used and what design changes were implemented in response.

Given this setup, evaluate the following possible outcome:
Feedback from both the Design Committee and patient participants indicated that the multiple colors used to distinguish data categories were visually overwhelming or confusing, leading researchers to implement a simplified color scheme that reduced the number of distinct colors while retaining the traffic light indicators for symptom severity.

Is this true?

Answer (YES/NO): YES